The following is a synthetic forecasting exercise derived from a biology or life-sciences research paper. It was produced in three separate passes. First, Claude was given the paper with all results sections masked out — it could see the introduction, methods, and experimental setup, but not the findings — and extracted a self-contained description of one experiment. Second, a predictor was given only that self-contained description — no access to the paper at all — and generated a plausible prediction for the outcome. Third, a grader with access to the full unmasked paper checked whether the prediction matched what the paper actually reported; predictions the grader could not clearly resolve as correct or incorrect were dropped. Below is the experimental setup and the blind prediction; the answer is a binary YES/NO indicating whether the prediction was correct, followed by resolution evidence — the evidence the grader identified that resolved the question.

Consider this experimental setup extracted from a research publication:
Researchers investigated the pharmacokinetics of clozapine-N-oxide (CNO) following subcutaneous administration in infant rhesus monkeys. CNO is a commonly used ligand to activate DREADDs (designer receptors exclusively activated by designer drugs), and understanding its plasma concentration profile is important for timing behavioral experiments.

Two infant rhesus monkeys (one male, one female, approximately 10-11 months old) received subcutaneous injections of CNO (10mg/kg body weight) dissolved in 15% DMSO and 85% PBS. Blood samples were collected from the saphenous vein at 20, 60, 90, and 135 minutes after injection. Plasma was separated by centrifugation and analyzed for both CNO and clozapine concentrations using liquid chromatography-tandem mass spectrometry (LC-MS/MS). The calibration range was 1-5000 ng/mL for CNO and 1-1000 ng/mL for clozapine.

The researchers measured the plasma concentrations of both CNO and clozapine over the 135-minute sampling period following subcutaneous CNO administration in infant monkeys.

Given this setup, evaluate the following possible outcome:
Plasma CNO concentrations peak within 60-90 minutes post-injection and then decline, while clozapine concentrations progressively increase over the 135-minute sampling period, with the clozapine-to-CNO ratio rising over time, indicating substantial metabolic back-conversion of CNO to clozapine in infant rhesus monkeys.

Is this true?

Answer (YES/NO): NO